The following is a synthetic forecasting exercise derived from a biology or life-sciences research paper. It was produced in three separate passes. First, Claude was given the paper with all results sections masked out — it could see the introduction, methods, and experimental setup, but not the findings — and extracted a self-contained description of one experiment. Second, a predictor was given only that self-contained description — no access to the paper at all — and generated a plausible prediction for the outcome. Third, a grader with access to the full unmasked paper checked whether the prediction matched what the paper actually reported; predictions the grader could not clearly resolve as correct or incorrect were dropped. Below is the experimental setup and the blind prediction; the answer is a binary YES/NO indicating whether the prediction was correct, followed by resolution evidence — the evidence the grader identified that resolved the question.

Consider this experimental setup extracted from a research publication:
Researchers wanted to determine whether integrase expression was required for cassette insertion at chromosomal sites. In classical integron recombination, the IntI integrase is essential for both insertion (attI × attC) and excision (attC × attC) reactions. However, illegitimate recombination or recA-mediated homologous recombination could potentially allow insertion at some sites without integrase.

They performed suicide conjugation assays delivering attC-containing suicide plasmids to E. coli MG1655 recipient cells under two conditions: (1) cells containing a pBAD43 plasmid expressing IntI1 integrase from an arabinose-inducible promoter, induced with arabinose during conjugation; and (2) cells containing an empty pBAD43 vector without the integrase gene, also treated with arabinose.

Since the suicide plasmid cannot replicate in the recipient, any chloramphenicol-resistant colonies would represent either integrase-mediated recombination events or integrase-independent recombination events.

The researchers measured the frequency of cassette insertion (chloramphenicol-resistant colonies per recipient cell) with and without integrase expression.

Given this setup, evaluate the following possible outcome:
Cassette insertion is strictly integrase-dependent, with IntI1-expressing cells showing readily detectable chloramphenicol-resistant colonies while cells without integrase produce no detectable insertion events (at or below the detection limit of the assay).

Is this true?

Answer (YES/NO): NO